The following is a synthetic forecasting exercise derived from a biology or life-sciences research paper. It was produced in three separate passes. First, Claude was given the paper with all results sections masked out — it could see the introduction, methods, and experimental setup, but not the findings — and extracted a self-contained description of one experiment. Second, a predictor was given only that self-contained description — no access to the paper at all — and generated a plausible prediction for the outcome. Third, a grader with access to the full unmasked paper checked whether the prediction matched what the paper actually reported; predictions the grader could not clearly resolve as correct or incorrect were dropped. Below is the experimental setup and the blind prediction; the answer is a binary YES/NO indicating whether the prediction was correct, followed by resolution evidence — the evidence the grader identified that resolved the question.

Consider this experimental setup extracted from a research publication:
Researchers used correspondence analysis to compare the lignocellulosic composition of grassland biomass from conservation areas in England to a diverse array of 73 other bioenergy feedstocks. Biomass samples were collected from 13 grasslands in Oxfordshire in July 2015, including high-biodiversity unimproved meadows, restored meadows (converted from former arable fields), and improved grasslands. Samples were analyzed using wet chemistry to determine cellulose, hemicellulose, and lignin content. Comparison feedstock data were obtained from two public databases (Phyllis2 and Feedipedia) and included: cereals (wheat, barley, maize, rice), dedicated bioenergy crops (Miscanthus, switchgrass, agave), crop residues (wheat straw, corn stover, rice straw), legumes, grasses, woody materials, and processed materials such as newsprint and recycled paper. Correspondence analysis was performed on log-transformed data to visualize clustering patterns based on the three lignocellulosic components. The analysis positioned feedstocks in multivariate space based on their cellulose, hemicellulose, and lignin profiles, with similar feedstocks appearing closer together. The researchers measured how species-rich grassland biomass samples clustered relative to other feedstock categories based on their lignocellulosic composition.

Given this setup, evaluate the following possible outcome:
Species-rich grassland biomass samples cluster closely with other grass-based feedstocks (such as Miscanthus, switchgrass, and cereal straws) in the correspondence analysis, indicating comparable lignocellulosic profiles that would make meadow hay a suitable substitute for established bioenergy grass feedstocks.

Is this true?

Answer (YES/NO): NO